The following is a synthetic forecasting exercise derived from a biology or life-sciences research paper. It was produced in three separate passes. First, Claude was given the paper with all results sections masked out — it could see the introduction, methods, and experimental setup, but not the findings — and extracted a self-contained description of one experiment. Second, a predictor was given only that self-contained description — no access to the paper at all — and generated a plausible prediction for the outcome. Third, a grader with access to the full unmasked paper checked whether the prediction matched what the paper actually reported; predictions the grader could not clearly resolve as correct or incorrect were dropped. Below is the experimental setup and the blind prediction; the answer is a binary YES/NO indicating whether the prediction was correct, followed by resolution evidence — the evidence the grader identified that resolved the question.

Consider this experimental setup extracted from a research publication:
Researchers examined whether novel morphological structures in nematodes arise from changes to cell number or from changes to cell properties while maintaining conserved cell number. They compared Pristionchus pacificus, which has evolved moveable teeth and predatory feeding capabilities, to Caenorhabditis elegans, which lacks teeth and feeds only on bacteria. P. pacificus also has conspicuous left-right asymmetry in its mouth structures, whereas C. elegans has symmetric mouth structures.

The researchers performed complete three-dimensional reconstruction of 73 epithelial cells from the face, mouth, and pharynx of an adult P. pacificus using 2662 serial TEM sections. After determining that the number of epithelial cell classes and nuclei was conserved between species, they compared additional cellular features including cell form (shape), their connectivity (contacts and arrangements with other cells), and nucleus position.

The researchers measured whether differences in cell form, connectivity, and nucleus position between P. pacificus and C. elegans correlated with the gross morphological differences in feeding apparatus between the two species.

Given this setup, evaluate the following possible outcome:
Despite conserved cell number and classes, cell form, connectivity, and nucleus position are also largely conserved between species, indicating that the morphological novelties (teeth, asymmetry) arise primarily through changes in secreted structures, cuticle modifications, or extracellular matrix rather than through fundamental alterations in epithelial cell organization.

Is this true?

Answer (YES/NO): NO